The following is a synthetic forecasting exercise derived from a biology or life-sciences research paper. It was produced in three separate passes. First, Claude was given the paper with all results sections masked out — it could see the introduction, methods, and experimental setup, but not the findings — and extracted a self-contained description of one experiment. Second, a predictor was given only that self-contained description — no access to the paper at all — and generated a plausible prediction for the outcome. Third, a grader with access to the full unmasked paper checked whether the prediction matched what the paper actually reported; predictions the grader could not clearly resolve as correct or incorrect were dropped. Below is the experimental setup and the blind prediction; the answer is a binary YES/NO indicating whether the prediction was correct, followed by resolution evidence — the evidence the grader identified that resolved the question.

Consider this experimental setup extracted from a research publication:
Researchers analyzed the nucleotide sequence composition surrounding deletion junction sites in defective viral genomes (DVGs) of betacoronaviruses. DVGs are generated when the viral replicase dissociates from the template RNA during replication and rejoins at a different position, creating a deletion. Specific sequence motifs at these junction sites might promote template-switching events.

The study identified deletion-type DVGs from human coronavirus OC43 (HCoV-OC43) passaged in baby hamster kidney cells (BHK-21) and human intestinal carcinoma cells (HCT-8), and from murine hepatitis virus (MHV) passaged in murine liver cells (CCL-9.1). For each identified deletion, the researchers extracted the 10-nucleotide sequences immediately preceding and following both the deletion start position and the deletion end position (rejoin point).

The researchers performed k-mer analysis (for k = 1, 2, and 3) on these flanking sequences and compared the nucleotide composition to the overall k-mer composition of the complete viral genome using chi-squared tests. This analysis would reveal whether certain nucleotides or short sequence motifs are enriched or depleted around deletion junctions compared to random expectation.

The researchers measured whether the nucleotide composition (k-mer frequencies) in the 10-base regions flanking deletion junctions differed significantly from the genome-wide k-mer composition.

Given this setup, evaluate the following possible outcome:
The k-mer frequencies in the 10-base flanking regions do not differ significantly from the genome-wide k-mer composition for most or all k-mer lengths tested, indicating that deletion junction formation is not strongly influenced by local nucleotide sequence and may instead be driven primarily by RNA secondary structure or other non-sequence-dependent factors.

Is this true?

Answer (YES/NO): NO